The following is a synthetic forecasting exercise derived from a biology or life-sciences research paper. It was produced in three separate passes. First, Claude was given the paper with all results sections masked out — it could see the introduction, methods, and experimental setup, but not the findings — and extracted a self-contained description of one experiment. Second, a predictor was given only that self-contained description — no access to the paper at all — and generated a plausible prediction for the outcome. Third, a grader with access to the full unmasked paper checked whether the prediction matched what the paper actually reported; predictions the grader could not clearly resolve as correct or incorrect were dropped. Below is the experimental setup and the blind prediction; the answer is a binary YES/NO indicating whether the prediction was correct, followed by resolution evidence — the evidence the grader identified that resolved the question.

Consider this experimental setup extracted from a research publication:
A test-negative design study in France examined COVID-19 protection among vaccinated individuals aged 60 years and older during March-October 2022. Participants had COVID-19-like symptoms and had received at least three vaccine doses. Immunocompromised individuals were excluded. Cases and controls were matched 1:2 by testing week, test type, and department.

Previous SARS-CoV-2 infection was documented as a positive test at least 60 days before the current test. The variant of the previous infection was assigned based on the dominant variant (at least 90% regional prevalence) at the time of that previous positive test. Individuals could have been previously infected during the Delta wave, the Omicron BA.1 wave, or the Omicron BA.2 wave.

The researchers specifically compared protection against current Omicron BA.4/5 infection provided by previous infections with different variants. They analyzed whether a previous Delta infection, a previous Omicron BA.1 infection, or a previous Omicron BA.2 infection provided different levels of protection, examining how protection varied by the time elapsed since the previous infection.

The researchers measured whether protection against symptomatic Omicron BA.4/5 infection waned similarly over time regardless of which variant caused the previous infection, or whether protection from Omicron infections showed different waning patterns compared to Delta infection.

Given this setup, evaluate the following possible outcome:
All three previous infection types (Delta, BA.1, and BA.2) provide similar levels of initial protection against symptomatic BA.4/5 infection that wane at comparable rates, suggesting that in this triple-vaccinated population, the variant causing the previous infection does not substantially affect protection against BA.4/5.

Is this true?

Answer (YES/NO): NO